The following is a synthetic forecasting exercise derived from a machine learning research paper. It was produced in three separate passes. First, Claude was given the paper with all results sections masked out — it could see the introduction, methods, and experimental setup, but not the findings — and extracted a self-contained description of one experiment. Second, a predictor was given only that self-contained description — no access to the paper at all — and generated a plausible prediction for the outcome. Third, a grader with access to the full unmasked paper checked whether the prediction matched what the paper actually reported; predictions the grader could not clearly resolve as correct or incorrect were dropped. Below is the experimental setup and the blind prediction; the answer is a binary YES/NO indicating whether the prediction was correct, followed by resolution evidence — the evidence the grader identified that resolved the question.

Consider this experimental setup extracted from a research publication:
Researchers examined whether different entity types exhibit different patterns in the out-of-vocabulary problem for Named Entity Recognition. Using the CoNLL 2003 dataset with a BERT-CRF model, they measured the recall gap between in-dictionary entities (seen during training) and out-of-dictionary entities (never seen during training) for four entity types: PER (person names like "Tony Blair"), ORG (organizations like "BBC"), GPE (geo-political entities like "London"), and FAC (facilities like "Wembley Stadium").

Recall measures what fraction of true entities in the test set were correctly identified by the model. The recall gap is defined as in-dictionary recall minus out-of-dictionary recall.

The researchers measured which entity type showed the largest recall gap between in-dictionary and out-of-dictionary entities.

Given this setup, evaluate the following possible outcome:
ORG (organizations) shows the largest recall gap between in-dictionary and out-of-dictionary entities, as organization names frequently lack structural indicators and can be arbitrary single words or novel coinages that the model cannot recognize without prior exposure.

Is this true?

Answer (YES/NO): NO